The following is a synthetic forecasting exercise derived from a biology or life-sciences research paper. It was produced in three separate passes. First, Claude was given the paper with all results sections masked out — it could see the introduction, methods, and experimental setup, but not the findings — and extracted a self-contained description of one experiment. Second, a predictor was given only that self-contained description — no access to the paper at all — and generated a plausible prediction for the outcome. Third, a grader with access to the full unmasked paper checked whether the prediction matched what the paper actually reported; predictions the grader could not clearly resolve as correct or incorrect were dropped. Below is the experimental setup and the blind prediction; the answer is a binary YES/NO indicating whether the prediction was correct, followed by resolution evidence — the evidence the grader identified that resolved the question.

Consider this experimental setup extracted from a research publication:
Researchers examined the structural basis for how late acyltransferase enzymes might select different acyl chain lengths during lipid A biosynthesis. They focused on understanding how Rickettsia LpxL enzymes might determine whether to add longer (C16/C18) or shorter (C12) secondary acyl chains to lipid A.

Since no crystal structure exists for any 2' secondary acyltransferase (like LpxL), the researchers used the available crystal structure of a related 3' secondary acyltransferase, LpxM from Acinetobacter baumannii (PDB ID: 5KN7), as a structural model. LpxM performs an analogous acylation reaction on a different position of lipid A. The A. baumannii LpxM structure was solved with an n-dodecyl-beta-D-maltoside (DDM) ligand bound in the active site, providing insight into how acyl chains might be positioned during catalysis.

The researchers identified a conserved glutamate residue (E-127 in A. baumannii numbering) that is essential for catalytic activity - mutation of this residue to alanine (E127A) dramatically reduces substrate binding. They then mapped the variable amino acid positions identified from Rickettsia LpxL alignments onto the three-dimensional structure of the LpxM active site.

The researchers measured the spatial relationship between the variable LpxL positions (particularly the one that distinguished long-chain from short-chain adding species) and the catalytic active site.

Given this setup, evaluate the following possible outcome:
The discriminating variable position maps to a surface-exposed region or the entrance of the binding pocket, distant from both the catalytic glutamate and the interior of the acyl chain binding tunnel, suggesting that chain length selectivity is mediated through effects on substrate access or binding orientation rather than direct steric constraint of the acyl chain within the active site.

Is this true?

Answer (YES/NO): NO